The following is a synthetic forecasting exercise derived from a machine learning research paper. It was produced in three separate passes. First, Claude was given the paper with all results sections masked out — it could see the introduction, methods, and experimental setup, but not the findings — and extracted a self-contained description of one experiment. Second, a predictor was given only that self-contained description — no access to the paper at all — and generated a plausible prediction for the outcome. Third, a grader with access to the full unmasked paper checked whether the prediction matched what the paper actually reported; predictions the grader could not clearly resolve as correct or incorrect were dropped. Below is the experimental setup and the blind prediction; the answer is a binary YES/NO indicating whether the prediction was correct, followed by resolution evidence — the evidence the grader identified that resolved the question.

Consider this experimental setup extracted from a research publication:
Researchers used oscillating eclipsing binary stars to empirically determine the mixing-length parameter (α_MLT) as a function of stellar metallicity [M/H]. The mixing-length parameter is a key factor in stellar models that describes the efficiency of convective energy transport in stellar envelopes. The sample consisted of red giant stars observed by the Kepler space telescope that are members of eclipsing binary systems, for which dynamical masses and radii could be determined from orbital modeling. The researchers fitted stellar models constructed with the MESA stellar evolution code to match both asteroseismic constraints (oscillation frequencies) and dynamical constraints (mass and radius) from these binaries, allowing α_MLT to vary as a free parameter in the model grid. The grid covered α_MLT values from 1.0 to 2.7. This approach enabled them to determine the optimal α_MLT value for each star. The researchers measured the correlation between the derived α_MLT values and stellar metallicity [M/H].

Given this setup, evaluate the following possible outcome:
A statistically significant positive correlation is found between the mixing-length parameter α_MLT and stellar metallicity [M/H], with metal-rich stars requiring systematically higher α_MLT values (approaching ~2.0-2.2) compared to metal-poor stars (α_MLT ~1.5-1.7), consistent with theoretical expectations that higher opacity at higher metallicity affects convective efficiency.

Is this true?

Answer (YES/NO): NO